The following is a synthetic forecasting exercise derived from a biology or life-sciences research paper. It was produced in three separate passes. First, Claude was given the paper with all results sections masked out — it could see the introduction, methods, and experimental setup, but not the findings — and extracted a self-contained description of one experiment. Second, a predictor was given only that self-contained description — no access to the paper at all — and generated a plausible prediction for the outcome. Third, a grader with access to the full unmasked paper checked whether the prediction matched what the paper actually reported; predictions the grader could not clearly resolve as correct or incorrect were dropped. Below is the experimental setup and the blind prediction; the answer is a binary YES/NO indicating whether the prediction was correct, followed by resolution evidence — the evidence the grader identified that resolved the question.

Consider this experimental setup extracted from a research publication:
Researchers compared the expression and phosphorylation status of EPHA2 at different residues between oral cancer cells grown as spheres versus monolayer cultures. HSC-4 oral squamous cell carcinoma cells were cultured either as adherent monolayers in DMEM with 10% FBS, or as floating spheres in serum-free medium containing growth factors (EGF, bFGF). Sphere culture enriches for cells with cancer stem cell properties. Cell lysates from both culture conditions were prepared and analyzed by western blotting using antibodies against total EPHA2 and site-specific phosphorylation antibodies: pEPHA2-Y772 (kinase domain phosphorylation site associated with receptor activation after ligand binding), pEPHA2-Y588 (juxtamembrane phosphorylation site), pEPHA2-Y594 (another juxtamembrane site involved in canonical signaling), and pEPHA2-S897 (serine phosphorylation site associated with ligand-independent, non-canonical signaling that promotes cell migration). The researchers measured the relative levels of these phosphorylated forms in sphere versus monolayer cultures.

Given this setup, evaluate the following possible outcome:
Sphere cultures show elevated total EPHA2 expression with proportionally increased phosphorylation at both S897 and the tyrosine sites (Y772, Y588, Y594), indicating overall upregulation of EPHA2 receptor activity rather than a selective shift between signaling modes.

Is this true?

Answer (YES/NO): NO